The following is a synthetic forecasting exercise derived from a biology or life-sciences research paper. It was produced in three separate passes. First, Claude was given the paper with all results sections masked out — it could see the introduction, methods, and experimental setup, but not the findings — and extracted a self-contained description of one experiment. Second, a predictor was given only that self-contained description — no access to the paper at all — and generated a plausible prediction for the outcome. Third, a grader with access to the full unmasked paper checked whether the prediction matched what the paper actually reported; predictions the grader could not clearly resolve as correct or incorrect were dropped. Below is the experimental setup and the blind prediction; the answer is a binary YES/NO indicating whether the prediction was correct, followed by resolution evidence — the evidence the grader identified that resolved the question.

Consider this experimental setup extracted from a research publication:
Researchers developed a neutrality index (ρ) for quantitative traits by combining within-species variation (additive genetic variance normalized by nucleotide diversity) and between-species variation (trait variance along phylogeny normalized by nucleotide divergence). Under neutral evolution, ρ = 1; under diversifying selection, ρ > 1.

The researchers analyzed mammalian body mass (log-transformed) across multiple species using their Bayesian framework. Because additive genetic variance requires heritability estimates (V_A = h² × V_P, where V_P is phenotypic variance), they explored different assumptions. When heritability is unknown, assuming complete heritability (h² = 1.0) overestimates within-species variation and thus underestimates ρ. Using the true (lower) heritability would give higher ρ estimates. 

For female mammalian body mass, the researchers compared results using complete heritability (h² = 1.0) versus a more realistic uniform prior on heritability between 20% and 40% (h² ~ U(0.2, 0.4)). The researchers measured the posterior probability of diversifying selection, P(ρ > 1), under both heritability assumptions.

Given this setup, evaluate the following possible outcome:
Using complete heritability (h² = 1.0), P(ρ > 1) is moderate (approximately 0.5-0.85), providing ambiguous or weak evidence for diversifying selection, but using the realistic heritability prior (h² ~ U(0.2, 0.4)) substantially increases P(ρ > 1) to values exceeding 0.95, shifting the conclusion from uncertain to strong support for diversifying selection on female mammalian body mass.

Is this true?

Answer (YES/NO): NO